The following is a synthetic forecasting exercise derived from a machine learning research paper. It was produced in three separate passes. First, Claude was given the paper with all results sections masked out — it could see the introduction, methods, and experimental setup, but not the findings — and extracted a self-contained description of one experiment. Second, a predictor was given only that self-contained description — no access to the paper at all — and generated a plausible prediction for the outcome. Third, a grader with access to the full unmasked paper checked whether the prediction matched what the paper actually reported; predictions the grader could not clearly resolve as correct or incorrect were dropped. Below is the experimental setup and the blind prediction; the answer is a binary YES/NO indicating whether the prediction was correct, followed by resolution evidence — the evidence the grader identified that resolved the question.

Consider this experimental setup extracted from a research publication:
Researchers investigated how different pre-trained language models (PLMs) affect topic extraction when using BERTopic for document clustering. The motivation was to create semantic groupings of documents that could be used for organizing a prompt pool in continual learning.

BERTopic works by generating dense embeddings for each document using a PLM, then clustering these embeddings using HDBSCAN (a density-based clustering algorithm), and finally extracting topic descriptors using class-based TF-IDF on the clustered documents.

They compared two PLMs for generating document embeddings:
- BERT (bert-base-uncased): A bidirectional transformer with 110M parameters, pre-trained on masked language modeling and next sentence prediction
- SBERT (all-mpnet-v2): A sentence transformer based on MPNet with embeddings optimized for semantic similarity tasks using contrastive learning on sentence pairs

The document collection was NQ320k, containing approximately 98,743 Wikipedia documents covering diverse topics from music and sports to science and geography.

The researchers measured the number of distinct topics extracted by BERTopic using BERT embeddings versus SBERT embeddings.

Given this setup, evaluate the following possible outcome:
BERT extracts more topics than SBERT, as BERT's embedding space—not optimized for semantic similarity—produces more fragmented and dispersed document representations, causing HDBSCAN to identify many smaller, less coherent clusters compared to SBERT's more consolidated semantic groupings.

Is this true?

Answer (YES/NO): NO